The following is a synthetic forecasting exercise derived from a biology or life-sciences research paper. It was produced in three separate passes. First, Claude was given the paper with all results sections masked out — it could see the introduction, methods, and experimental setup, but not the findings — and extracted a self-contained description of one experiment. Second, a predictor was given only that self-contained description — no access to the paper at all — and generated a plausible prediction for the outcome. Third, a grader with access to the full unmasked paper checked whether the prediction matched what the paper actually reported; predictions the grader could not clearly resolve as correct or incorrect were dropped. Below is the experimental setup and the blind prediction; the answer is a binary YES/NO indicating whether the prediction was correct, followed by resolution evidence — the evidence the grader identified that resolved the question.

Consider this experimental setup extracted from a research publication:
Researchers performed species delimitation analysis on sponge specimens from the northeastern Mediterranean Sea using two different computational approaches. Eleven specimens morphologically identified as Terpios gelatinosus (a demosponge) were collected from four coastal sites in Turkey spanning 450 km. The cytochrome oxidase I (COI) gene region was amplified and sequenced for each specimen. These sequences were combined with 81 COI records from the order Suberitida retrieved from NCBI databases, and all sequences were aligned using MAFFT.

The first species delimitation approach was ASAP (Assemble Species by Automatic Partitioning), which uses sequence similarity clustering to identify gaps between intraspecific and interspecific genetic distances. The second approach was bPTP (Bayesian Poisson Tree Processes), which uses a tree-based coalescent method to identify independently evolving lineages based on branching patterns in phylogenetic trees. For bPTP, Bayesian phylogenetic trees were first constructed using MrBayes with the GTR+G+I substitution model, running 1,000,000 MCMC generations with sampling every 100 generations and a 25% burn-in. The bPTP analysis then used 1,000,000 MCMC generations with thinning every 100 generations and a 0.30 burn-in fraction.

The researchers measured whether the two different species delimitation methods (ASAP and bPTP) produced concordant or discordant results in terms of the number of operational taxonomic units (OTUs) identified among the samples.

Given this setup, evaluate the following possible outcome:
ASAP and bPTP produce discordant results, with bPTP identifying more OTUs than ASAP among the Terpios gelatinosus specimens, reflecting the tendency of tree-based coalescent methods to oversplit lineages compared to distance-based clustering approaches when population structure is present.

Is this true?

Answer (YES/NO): YES